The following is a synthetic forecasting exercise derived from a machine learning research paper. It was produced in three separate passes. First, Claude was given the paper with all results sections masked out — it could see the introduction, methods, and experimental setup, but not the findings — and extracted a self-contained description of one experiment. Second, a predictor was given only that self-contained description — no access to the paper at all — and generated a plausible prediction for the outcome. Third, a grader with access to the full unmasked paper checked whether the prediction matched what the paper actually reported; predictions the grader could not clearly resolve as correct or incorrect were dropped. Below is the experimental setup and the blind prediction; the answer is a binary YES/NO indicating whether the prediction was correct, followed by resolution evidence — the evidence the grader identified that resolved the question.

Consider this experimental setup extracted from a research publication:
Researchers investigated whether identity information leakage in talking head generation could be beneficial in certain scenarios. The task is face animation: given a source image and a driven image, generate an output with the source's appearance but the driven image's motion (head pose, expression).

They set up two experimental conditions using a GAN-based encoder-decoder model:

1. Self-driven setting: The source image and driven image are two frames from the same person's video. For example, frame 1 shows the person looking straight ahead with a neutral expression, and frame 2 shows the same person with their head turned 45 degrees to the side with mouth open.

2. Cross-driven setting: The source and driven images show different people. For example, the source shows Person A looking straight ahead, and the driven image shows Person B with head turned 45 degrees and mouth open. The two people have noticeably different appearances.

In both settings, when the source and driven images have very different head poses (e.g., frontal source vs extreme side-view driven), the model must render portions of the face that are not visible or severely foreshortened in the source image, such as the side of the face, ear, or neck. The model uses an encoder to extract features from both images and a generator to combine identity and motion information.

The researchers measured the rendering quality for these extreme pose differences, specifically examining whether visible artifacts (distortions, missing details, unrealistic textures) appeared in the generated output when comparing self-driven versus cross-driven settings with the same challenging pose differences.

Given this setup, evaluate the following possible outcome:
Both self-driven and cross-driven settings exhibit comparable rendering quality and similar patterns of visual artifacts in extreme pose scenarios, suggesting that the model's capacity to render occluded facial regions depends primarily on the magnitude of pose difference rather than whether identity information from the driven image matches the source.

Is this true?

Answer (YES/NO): NO